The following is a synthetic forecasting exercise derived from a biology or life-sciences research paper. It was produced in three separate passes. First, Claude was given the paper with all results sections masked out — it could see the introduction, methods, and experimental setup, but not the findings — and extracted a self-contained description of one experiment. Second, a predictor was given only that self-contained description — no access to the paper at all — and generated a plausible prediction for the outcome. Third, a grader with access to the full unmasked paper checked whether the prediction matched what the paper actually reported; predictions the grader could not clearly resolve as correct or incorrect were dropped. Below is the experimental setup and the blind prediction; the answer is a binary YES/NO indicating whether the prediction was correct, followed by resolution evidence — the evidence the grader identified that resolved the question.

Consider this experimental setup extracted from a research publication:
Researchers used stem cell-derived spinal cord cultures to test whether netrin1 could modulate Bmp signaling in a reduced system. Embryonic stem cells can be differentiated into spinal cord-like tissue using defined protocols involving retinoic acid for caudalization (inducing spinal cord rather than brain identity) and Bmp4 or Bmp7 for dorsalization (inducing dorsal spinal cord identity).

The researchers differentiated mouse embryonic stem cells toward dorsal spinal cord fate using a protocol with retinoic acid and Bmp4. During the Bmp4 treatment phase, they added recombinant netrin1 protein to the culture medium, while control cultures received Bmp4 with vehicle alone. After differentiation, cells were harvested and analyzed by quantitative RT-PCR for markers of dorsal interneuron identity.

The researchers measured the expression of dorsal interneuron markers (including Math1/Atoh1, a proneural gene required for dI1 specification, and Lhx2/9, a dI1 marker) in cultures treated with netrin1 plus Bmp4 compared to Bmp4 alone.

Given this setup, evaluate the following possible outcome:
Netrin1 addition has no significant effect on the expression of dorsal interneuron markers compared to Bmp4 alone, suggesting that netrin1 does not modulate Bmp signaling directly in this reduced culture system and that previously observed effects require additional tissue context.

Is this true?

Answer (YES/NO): NO